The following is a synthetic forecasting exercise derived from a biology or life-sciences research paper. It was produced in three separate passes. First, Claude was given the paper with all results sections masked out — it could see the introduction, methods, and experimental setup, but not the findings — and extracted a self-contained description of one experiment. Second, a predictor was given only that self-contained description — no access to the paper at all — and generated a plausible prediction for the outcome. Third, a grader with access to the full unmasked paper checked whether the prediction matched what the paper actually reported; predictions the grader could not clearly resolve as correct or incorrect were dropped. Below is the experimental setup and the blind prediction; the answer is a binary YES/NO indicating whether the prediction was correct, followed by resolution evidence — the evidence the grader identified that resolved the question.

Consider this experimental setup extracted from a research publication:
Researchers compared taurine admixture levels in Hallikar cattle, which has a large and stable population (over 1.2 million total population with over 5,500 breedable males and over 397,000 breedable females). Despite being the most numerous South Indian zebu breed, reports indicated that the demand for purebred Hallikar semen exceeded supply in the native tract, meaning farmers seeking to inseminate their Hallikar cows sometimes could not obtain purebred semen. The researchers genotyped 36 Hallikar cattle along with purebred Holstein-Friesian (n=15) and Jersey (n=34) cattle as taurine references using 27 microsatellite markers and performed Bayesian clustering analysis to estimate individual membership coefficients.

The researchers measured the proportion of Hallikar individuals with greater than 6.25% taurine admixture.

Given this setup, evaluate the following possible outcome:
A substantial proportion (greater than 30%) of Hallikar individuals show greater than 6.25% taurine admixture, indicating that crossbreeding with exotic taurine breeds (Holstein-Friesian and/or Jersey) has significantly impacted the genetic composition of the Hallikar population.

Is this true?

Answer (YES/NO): NO